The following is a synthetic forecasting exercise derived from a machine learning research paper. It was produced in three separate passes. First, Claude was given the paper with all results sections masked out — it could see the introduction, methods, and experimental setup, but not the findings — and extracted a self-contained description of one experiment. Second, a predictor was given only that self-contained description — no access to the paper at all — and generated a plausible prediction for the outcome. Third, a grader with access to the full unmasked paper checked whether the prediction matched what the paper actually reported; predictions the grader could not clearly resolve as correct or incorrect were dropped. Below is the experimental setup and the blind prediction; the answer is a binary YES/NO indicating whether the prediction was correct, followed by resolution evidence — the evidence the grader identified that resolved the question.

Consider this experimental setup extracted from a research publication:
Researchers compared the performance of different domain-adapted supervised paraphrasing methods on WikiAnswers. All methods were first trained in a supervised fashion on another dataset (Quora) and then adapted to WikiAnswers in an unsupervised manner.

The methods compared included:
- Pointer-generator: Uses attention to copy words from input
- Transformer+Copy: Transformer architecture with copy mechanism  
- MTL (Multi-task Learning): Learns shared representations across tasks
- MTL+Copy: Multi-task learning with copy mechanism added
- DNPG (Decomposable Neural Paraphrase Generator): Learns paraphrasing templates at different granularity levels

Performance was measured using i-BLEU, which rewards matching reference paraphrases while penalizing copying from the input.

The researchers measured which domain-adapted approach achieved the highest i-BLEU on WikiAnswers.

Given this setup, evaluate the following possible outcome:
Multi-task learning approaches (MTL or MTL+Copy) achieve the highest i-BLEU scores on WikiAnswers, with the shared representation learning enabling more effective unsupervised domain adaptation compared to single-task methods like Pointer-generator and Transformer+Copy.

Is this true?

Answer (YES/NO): NO